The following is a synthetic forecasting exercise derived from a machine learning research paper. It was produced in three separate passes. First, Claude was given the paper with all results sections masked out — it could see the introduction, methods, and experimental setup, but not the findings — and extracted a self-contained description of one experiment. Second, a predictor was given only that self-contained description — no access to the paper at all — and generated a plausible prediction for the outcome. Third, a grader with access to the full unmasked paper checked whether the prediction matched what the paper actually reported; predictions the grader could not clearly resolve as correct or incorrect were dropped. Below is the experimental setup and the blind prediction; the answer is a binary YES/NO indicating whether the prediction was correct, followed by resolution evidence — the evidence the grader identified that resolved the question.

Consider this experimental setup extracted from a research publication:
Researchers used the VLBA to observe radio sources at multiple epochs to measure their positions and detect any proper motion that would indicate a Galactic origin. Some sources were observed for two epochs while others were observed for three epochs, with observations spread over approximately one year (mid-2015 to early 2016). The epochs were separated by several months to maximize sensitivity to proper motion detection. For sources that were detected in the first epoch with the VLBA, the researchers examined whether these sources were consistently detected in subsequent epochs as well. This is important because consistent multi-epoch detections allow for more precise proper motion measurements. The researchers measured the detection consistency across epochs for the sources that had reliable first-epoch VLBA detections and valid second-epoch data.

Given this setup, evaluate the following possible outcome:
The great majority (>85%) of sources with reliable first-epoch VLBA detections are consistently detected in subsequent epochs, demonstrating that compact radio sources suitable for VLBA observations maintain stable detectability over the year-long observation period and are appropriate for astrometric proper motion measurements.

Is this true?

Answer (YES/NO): NO